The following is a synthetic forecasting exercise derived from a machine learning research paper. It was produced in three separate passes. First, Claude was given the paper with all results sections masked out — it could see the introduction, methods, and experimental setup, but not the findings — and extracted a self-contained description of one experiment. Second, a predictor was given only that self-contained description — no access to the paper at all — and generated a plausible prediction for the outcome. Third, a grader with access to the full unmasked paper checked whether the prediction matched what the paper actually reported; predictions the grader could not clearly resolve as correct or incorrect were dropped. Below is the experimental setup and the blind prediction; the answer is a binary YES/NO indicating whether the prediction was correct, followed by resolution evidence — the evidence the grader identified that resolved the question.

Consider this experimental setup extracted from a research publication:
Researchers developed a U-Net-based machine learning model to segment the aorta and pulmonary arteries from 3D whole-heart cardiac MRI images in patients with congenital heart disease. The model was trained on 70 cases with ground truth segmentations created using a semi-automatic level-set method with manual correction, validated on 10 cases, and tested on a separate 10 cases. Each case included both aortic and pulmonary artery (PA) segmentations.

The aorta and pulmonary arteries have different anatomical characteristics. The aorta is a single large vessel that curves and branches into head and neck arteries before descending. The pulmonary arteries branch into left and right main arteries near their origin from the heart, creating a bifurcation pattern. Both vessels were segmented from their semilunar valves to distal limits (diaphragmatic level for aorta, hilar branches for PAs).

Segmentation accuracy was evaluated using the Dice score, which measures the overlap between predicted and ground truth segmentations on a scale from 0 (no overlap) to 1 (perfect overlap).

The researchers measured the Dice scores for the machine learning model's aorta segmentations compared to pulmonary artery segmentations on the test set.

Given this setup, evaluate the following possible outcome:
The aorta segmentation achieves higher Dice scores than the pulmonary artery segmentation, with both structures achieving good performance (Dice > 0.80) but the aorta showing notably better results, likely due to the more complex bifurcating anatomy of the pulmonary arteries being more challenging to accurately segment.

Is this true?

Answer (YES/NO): YES